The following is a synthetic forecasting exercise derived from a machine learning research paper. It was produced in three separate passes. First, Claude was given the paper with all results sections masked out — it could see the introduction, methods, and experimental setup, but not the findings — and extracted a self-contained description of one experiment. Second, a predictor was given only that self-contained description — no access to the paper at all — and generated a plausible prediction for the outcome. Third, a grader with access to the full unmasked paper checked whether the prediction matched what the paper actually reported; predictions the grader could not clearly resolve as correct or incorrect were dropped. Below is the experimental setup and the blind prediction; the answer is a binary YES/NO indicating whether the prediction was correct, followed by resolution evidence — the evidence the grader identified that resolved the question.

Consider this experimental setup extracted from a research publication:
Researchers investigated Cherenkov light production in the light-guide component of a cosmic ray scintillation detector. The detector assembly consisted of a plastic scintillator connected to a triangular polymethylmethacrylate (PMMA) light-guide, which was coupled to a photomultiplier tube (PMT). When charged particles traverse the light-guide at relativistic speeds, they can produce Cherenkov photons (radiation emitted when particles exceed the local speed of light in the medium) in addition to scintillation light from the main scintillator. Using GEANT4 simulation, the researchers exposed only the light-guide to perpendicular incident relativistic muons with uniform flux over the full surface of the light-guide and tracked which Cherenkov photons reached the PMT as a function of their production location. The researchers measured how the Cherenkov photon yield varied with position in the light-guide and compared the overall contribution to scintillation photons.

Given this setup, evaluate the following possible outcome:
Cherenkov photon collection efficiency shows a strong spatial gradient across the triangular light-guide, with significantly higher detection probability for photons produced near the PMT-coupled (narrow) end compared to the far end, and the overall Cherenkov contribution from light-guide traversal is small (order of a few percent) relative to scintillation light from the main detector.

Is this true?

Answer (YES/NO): YES